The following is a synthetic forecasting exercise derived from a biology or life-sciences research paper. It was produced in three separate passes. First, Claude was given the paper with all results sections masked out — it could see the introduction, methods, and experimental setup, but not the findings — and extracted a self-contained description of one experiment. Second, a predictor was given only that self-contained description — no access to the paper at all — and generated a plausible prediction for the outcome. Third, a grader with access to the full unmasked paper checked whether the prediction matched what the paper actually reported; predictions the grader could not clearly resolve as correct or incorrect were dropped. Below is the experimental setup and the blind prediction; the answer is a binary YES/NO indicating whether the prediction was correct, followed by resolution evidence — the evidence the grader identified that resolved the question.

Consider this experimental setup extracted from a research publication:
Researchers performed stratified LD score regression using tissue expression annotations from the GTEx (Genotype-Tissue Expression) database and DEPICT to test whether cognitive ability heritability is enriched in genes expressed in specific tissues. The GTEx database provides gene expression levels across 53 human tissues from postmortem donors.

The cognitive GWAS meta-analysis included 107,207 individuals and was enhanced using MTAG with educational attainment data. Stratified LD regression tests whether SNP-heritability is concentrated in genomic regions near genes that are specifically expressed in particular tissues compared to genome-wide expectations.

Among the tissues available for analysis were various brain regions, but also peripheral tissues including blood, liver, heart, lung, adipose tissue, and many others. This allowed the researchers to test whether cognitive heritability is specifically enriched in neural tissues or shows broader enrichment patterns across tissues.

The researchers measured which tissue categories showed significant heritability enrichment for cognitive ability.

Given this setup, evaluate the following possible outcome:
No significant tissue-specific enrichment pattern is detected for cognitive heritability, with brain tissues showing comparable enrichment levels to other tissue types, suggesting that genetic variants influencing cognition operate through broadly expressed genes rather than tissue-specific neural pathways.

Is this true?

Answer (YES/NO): NO